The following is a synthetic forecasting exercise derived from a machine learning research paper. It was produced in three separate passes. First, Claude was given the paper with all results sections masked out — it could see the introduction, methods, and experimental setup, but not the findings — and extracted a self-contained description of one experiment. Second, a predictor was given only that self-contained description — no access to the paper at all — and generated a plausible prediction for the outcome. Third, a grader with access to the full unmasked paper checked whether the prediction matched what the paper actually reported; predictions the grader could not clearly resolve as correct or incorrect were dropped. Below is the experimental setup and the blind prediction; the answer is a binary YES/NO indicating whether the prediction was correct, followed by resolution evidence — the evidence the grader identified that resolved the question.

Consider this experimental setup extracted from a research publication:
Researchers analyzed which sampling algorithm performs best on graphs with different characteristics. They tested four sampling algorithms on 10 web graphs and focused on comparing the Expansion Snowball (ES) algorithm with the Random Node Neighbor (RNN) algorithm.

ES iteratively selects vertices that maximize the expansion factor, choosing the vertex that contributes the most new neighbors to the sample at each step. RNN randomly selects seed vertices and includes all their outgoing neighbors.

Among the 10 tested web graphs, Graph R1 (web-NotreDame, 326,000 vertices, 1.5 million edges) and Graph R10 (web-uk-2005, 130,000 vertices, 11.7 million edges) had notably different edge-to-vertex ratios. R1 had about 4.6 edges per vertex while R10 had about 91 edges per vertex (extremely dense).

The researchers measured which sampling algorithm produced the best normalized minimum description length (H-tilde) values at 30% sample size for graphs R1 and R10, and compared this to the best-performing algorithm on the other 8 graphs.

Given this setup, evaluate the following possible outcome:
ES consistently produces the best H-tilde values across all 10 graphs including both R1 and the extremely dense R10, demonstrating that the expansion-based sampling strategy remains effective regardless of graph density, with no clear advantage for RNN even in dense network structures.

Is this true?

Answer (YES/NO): NO